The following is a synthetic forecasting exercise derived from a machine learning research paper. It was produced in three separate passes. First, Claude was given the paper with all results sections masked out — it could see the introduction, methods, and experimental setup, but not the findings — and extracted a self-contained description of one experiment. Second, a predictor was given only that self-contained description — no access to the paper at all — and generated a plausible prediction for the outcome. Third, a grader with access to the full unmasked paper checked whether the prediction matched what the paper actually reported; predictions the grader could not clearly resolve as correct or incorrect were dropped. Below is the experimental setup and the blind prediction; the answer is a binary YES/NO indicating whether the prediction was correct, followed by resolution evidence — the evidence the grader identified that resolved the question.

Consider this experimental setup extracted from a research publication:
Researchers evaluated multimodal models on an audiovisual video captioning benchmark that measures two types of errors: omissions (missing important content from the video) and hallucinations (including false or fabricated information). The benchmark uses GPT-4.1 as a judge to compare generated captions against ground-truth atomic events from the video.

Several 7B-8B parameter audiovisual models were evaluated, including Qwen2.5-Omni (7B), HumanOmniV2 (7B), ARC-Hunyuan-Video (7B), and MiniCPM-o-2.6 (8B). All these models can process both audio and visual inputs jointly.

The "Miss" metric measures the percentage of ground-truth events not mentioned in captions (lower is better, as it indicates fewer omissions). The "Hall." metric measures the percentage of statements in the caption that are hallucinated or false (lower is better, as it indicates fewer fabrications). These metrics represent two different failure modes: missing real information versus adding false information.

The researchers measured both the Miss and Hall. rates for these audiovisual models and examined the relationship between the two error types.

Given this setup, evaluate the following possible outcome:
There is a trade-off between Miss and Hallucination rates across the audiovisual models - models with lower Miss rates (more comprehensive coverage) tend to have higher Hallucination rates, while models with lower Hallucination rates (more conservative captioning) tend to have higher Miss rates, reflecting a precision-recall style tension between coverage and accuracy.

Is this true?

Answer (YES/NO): YES